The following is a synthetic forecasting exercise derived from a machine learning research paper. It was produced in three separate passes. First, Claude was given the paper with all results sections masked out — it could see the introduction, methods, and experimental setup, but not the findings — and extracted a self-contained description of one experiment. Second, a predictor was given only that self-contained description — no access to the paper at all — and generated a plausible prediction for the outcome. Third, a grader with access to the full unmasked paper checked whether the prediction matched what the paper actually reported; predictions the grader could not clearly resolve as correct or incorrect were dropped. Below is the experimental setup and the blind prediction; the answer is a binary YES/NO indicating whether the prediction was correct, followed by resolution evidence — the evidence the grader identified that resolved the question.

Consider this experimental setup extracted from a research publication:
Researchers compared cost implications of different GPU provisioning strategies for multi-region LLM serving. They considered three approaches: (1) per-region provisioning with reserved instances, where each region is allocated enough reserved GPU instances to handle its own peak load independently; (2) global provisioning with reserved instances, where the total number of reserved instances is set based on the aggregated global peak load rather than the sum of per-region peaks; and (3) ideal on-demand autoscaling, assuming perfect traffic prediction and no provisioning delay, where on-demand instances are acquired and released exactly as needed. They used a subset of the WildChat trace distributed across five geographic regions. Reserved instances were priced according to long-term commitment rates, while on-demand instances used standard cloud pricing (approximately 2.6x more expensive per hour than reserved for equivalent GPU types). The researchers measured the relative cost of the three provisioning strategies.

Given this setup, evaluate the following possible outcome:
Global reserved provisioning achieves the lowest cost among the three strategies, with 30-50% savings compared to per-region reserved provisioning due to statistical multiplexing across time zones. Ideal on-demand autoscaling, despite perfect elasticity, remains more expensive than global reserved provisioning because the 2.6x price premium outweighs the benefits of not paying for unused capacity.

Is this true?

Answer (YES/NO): YES